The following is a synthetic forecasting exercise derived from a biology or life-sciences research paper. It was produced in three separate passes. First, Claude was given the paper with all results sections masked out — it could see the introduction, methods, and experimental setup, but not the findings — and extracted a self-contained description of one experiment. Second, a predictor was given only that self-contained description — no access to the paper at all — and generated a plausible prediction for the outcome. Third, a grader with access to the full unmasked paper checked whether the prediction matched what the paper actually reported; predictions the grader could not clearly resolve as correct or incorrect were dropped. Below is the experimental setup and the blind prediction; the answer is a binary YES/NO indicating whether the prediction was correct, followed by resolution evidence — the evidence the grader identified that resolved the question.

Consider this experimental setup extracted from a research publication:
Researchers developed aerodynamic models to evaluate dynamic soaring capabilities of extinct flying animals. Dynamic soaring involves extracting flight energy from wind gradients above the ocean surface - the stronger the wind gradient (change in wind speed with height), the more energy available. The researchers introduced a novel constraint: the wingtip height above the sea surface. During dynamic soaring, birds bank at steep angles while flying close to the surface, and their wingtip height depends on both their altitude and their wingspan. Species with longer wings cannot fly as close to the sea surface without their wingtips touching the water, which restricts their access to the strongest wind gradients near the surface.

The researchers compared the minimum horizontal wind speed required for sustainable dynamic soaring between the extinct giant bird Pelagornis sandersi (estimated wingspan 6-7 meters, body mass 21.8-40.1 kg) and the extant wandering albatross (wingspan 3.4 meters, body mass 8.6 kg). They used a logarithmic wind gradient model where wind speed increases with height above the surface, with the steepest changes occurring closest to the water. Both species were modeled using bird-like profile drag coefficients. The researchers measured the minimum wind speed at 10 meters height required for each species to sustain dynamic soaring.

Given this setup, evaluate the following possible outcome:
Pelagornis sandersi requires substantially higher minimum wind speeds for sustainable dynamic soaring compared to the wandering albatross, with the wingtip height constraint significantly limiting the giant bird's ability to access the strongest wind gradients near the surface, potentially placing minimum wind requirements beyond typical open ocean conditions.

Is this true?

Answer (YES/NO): NO